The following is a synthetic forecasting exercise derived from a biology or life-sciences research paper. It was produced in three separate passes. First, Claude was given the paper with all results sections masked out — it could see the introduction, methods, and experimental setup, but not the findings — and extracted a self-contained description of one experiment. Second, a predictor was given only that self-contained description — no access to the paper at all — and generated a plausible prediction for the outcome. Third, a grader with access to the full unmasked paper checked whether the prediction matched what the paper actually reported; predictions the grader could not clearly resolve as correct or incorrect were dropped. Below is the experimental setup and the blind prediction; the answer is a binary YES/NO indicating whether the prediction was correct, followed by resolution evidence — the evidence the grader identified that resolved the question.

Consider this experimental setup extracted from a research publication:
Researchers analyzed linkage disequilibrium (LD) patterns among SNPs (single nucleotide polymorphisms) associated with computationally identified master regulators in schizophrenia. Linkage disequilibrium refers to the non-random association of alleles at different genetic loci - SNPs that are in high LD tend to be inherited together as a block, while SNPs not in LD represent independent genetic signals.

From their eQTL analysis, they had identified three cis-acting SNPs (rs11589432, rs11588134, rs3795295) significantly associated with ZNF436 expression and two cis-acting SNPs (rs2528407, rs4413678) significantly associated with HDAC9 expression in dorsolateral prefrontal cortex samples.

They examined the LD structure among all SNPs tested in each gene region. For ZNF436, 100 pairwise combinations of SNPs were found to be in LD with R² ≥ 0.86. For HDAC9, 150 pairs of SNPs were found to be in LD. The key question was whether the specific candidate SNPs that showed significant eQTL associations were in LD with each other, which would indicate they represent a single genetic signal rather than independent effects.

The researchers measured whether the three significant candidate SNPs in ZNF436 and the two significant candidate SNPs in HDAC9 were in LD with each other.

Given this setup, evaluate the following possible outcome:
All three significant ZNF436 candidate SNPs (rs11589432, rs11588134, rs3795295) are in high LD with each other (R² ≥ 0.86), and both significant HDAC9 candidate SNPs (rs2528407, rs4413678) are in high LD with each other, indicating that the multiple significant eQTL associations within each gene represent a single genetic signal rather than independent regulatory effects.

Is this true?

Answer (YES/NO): NO